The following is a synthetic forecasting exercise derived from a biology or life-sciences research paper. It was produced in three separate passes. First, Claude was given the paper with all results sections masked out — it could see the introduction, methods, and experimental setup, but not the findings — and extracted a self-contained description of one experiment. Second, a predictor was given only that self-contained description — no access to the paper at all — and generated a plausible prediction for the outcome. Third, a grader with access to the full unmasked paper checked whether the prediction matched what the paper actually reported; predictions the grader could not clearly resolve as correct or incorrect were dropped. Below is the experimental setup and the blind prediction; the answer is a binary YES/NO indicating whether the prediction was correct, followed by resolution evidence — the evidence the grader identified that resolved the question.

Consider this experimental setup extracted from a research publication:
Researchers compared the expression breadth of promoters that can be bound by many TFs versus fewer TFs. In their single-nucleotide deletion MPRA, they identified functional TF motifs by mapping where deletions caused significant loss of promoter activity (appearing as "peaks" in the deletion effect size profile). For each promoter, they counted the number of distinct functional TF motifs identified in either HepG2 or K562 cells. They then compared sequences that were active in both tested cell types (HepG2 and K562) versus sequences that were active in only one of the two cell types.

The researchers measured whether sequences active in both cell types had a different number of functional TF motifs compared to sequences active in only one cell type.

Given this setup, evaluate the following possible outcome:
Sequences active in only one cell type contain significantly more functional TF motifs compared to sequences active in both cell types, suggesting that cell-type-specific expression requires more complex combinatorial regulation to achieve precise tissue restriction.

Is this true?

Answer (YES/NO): NO